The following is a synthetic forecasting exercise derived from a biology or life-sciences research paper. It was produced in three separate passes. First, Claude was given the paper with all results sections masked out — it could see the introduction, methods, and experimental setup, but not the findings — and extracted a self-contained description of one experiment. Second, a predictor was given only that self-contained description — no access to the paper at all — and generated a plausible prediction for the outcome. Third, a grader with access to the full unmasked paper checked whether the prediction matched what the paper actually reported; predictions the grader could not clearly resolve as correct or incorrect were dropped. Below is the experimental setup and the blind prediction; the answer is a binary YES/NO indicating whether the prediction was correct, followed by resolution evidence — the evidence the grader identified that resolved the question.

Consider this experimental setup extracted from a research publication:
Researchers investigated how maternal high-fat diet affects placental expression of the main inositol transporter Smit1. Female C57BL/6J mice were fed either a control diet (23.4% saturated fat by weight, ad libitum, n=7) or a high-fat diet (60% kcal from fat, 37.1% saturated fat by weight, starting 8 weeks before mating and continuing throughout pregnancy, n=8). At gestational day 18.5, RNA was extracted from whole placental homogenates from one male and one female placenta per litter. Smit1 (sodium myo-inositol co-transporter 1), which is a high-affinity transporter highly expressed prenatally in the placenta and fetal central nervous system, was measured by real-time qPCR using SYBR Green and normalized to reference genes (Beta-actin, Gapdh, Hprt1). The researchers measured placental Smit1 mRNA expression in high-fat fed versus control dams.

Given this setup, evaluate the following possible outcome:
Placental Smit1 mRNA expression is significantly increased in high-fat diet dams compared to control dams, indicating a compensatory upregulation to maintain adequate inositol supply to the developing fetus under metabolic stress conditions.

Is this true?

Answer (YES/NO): NO